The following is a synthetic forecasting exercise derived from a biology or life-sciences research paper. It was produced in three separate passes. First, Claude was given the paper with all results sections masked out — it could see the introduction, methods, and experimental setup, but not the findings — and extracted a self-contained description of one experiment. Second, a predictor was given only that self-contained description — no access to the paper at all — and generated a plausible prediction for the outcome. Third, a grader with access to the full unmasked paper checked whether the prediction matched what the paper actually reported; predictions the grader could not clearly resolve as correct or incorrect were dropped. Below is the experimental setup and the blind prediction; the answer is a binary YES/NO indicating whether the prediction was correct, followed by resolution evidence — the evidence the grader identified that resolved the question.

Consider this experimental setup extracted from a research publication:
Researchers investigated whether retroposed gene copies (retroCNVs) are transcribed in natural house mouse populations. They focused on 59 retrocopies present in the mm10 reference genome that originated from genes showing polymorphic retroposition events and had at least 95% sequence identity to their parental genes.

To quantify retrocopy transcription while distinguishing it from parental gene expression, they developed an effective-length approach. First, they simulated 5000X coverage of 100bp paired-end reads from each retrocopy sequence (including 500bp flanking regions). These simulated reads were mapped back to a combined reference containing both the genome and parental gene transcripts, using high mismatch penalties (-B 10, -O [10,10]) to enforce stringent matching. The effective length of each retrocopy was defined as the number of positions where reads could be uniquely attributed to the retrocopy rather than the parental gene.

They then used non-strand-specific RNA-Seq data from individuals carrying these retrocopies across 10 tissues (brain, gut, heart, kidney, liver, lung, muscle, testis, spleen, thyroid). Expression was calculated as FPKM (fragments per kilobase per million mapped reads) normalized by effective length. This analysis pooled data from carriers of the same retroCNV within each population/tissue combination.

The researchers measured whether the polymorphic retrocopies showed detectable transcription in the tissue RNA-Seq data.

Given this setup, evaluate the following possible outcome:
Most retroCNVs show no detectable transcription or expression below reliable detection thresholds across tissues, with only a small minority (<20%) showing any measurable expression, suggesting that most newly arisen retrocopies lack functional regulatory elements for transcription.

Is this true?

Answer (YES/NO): NO